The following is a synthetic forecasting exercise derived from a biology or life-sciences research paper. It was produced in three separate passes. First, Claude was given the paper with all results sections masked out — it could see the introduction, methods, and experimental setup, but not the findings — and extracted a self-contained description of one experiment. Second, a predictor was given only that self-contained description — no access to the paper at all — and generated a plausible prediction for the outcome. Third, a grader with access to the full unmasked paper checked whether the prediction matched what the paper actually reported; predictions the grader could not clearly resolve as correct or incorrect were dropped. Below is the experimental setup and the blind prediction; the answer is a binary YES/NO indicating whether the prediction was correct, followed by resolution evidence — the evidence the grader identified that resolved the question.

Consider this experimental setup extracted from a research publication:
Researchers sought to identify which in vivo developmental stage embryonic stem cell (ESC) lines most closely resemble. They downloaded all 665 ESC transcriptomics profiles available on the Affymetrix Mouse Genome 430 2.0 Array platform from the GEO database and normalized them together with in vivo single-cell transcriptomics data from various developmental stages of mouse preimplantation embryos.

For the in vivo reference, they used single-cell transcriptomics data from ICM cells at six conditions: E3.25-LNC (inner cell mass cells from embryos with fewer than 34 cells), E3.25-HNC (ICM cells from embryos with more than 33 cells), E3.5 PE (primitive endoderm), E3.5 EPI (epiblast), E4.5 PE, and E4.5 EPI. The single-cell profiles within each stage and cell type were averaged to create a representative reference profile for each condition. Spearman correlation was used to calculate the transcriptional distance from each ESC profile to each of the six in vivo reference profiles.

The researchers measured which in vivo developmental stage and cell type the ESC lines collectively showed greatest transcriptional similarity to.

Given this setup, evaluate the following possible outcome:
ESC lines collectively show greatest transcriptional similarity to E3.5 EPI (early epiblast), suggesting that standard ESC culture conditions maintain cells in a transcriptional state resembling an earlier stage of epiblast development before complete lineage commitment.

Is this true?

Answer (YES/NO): NO